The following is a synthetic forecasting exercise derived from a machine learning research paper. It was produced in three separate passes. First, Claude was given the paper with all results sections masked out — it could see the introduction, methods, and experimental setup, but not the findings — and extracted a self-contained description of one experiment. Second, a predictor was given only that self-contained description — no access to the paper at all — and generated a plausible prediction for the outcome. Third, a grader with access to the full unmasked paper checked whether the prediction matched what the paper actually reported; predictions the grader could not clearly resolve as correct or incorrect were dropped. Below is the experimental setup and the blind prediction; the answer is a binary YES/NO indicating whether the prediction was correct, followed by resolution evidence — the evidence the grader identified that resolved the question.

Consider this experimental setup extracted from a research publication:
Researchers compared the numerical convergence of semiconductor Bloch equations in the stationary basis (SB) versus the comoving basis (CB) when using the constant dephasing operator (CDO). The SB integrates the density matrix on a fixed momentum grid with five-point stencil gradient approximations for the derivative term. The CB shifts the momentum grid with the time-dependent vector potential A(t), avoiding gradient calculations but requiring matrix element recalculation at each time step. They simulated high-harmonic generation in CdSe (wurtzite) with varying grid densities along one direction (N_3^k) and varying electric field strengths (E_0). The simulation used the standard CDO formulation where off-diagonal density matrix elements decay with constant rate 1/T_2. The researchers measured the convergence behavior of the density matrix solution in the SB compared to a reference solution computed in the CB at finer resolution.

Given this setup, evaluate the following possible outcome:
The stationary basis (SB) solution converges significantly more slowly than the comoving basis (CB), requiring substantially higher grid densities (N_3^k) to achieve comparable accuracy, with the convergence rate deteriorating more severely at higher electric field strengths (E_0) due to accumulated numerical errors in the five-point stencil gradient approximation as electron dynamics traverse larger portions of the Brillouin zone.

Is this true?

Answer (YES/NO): NO